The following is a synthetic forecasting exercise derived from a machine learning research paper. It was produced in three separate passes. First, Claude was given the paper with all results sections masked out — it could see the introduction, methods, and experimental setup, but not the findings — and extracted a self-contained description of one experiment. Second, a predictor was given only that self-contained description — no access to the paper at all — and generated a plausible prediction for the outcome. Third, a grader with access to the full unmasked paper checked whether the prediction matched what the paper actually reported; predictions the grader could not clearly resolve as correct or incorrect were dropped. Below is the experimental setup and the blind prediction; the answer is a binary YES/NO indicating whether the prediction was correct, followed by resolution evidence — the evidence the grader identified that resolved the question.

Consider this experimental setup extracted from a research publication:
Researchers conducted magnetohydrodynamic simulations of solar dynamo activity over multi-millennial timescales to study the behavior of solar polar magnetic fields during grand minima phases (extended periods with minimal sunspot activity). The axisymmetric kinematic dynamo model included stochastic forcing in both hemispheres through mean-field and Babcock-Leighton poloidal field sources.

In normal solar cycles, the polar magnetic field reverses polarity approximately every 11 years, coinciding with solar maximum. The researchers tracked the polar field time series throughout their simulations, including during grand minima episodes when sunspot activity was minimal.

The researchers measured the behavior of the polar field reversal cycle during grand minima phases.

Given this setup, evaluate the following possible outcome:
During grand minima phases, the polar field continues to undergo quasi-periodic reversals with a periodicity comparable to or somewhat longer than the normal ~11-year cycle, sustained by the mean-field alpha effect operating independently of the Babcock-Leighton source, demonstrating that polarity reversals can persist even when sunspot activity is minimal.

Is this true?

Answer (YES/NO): NO